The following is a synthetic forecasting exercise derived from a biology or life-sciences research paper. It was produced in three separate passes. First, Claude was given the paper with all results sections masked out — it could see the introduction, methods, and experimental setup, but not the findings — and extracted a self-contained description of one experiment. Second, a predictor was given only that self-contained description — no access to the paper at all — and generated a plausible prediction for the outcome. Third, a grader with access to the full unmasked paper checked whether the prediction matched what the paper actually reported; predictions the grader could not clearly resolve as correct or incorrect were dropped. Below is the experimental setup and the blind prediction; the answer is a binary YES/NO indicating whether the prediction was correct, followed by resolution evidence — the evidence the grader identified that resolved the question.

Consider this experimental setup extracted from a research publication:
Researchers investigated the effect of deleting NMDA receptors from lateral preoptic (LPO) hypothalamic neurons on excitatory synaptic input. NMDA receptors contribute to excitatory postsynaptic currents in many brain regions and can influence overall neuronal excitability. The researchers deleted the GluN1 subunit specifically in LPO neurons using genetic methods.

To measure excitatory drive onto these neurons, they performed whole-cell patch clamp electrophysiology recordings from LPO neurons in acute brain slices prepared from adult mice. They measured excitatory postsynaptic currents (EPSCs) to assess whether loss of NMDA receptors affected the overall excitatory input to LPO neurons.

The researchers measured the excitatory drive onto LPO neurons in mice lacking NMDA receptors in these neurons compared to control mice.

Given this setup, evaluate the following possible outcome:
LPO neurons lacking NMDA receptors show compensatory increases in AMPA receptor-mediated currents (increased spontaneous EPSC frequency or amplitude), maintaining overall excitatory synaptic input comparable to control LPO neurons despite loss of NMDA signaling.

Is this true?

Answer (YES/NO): NO